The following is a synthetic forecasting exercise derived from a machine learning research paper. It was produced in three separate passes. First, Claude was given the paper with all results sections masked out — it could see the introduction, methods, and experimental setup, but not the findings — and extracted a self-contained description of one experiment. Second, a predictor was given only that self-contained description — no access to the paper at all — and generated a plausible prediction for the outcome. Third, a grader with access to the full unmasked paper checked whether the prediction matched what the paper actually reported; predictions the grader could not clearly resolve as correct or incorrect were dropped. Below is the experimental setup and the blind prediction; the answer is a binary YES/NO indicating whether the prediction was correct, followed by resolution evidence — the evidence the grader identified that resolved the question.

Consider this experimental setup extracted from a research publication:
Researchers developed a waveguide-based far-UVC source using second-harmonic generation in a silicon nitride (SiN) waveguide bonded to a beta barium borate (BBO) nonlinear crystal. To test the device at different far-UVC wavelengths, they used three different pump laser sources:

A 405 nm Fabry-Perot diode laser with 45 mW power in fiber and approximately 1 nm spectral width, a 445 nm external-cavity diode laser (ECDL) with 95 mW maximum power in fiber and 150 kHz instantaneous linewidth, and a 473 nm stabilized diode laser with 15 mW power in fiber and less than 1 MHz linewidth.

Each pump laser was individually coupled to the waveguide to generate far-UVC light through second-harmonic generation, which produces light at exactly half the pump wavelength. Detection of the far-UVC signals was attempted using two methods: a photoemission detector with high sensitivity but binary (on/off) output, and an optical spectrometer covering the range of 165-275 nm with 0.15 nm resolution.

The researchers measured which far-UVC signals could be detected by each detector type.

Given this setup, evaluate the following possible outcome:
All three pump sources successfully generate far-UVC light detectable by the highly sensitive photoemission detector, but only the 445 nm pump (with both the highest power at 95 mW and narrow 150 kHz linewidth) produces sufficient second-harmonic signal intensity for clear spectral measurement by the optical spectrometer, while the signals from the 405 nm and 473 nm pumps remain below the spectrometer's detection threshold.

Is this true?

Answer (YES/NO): NO